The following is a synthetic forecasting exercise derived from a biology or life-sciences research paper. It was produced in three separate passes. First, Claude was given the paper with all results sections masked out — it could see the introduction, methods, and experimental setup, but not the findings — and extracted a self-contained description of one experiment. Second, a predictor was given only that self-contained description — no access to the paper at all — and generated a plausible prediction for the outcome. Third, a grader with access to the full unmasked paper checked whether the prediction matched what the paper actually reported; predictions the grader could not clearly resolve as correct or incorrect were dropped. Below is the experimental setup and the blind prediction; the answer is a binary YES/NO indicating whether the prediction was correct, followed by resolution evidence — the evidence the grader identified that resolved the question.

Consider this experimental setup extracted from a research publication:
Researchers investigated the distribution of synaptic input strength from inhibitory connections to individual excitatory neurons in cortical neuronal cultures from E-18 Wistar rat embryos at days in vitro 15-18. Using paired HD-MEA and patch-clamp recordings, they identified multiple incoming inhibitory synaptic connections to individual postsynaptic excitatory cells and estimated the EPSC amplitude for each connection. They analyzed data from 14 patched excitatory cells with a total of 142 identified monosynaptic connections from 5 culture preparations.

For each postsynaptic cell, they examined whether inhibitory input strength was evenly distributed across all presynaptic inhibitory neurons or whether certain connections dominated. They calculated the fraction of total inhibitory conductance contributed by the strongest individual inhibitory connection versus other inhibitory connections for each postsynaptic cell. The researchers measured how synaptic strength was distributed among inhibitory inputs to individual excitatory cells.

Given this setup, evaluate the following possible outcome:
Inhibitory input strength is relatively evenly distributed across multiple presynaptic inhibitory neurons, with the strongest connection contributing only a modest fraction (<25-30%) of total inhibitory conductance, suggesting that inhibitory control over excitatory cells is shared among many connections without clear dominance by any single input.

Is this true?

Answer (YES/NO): NO